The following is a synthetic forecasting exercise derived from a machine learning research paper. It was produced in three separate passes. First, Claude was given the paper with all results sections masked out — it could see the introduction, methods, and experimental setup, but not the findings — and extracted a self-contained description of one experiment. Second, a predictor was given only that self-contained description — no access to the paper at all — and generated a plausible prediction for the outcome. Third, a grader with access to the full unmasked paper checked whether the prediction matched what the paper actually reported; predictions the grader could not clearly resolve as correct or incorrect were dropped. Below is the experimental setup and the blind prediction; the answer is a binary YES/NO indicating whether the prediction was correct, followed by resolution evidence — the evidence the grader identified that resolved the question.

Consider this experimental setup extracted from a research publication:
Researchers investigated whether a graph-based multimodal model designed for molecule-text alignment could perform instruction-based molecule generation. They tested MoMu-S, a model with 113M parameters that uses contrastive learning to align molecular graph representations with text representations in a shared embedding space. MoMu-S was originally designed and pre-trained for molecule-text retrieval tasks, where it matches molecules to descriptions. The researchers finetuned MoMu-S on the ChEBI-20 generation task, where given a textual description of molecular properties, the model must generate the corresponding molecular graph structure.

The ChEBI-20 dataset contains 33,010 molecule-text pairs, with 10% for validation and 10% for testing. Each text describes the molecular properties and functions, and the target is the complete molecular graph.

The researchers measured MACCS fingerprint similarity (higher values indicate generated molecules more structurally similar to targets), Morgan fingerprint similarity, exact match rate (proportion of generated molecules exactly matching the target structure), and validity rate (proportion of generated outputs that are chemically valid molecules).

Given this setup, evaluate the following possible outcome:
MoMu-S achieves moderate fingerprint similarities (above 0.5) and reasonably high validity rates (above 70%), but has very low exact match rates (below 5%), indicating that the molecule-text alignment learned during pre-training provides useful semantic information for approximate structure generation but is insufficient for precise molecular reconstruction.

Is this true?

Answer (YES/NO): NO